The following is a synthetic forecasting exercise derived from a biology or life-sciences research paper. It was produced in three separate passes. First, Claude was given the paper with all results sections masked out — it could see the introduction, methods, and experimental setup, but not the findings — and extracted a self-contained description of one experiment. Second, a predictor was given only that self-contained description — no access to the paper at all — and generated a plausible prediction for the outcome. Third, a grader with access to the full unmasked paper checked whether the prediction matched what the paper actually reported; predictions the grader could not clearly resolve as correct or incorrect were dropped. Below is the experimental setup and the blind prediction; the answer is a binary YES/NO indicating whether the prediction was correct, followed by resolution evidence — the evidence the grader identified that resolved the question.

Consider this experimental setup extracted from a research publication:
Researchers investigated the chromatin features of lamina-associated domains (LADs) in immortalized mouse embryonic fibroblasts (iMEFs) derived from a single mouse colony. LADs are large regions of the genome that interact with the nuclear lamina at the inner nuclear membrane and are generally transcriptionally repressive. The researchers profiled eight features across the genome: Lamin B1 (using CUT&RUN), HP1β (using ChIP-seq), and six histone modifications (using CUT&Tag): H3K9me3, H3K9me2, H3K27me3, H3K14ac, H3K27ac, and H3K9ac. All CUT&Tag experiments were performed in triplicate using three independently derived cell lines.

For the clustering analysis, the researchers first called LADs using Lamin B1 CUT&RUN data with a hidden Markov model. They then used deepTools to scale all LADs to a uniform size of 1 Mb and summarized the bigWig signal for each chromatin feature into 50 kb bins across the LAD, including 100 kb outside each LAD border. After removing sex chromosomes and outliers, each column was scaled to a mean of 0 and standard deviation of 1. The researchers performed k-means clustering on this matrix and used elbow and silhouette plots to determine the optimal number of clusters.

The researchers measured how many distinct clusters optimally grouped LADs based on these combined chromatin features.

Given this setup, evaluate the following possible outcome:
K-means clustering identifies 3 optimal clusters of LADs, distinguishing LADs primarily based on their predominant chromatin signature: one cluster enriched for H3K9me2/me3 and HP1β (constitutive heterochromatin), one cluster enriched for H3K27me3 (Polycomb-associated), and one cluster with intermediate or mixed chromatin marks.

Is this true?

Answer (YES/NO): NO